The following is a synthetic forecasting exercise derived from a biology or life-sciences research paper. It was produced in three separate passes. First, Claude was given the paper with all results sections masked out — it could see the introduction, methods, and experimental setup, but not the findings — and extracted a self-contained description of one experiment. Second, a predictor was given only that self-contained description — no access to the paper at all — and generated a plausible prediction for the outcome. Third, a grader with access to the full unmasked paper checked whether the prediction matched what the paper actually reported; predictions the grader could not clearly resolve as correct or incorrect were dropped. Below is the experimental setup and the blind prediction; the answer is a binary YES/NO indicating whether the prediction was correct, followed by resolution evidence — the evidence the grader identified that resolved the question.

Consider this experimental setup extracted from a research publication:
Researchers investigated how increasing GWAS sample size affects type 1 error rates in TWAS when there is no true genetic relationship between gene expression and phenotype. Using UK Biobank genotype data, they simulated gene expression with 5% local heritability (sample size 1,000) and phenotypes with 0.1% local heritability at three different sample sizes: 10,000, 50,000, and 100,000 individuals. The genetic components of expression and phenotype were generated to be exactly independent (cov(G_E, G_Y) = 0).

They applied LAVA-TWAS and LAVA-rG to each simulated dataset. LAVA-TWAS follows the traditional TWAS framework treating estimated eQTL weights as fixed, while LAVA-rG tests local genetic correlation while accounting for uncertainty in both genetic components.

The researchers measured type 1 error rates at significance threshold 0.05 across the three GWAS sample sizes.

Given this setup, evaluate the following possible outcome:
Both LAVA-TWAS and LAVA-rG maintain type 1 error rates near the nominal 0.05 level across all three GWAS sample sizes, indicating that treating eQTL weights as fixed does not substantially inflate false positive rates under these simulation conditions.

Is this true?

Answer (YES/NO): NO